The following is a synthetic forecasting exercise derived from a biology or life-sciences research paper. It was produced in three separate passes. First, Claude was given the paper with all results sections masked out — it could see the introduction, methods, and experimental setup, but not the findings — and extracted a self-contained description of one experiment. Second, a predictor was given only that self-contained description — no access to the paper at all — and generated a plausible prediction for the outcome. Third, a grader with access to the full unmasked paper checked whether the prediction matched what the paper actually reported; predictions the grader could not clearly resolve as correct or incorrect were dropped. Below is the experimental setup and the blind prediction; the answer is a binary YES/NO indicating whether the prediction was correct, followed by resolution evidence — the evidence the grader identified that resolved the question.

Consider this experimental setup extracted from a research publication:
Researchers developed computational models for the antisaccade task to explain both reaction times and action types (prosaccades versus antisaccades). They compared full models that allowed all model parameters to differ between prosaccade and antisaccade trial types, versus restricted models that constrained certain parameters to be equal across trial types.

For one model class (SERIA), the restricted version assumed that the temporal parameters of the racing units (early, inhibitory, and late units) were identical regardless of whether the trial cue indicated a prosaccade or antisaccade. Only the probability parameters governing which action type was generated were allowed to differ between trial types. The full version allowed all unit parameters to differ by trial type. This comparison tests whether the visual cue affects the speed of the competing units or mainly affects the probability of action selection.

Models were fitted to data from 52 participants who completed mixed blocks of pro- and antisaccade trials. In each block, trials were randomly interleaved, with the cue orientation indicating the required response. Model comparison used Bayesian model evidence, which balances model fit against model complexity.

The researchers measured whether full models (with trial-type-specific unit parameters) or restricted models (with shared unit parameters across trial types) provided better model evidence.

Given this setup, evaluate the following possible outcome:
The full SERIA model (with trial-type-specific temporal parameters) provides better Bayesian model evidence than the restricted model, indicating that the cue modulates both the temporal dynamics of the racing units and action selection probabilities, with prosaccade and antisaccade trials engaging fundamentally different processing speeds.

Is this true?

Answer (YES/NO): NO